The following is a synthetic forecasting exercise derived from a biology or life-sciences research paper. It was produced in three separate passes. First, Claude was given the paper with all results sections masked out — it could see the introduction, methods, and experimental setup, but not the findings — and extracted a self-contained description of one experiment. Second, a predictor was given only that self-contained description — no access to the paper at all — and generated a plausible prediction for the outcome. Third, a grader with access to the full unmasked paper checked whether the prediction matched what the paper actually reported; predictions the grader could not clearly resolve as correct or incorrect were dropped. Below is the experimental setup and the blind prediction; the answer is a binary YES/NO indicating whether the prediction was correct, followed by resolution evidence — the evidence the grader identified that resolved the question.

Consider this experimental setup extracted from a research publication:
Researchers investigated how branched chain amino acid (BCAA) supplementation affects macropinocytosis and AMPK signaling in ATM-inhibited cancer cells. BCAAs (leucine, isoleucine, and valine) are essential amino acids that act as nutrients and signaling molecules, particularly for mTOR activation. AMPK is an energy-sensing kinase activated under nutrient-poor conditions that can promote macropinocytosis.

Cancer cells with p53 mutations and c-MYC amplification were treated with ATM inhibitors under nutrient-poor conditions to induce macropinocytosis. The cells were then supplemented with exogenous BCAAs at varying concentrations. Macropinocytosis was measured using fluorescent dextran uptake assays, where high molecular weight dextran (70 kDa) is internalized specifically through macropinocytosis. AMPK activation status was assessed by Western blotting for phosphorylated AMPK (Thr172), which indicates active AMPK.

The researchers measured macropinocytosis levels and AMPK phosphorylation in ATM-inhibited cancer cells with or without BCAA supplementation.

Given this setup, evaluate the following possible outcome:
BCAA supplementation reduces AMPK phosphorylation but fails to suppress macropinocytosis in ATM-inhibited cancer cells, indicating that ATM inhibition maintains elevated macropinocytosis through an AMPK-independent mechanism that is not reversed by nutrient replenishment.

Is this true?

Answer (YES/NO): NO